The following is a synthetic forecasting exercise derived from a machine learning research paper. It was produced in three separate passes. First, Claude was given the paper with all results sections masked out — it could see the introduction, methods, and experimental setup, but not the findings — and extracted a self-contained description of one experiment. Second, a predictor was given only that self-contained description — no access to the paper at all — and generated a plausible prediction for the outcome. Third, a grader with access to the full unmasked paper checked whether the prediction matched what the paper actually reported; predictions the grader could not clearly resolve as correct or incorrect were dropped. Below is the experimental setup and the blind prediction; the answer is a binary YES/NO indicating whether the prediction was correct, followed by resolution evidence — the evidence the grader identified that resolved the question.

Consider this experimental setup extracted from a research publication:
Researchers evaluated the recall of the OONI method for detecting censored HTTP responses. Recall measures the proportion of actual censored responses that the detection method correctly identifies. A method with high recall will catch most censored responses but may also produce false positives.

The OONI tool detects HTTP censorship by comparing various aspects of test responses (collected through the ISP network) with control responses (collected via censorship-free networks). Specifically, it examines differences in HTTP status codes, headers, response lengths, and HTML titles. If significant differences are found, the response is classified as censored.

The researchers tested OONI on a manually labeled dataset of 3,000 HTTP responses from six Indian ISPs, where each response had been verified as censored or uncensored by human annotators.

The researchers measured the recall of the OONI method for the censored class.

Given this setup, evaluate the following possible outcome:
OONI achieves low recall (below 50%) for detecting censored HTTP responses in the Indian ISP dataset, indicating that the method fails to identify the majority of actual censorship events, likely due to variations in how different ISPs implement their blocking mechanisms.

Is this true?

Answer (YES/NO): NO